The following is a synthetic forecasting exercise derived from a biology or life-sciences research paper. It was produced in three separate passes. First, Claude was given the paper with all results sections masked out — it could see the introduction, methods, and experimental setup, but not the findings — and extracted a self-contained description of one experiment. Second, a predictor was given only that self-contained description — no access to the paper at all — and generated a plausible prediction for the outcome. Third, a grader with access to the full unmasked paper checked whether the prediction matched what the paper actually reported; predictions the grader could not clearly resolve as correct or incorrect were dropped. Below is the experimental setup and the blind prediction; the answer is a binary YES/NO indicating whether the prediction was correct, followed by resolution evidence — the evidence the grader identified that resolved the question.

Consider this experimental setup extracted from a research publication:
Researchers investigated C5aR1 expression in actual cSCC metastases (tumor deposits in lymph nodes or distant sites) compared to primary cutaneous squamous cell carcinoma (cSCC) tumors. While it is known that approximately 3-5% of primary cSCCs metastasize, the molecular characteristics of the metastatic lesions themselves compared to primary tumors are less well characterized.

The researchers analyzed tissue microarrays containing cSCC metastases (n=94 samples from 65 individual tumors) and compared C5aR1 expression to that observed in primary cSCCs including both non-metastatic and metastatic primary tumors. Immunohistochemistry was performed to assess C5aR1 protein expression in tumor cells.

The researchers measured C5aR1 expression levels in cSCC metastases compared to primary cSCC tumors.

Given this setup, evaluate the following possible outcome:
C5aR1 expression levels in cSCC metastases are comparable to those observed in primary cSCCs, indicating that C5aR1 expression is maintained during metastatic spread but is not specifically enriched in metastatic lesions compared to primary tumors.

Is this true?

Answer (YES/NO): NO